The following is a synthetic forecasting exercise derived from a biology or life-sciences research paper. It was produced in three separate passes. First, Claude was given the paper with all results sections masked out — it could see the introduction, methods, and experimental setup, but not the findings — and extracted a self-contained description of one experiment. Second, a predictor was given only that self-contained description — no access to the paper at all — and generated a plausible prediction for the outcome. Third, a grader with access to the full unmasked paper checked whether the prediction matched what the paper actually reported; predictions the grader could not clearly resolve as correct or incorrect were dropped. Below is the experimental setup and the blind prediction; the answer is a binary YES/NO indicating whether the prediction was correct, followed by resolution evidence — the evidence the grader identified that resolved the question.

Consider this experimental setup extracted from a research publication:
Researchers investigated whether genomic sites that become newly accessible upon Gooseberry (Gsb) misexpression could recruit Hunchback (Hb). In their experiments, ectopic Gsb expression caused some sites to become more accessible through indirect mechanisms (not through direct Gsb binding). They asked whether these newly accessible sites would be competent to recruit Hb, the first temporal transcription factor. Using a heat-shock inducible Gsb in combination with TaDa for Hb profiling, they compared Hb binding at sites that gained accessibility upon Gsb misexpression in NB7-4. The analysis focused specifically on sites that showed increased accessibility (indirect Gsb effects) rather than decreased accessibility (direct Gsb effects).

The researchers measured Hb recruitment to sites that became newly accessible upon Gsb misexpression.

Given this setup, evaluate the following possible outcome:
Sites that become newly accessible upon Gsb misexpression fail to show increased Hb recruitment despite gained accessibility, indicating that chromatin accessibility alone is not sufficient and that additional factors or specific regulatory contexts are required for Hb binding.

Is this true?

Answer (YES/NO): YES